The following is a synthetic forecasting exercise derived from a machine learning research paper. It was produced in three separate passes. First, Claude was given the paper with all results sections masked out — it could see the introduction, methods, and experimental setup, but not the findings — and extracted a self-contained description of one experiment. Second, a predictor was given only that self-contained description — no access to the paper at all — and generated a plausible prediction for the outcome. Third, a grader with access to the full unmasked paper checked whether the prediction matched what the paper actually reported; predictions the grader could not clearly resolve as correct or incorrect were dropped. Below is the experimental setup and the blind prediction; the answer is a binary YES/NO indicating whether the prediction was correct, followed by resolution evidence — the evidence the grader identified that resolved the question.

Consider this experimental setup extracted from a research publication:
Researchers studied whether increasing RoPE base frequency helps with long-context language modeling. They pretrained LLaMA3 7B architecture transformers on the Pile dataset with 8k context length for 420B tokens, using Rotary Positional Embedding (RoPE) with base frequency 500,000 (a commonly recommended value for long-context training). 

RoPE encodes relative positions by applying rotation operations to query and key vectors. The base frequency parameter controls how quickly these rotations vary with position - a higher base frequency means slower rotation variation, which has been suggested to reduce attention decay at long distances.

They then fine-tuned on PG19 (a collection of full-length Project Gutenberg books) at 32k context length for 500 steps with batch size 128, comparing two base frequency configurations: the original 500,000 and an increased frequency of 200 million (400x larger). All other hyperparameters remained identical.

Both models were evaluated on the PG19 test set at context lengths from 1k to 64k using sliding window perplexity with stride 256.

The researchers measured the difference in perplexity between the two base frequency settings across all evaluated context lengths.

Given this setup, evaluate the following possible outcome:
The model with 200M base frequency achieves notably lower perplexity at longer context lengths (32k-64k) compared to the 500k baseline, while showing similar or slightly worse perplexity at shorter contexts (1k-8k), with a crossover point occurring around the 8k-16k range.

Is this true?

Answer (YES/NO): NO